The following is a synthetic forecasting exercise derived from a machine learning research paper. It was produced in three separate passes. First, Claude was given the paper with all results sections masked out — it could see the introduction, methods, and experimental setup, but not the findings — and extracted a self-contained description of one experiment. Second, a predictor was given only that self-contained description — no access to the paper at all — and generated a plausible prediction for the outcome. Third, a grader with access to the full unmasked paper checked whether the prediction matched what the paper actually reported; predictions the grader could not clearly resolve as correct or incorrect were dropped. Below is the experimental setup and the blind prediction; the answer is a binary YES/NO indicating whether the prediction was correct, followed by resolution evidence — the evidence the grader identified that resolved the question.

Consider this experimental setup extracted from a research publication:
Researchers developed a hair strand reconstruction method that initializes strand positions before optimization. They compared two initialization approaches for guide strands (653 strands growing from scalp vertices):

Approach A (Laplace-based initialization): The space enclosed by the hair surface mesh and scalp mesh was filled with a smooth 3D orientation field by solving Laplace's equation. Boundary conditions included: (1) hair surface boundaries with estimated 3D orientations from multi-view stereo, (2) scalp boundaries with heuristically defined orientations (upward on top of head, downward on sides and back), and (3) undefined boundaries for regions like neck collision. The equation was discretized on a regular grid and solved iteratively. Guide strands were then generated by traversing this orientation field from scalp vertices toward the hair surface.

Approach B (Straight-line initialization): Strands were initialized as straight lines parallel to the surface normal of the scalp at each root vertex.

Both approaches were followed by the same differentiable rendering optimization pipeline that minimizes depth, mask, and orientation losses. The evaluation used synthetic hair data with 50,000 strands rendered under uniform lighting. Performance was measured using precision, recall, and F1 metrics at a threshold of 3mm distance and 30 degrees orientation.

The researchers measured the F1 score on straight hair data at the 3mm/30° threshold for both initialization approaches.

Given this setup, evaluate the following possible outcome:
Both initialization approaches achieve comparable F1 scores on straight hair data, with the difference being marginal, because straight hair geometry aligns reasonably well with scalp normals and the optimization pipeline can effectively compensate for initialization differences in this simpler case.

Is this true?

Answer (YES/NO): NO